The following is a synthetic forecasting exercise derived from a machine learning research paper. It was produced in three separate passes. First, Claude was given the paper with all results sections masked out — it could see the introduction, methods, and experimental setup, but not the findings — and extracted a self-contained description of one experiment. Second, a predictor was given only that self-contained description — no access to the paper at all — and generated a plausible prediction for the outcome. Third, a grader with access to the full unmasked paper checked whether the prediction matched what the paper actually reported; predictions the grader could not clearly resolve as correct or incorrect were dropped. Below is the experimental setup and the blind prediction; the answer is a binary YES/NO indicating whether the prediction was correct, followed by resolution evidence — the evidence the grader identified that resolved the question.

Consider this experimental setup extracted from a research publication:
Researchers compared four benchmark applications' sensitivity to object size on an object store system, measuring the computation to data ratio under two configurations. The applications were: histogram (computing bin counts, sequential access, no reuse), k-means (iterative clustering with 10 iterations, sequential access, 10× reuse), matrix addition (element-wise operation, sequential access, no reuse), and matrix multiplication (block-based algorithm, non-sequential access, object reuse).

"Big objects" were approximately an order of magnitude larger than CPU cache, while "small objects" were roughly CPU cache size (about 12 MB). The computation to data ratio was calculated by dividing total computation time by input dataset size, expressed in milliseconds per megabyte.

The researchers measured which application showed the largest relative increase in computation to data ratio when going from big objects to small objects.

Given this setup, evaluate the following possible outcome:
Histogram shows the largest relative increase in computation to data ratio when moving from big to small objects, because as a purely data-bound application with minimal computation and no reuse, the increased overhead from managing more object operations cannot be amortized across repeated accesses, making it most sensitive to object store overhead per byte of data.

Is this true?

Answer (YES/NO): NO